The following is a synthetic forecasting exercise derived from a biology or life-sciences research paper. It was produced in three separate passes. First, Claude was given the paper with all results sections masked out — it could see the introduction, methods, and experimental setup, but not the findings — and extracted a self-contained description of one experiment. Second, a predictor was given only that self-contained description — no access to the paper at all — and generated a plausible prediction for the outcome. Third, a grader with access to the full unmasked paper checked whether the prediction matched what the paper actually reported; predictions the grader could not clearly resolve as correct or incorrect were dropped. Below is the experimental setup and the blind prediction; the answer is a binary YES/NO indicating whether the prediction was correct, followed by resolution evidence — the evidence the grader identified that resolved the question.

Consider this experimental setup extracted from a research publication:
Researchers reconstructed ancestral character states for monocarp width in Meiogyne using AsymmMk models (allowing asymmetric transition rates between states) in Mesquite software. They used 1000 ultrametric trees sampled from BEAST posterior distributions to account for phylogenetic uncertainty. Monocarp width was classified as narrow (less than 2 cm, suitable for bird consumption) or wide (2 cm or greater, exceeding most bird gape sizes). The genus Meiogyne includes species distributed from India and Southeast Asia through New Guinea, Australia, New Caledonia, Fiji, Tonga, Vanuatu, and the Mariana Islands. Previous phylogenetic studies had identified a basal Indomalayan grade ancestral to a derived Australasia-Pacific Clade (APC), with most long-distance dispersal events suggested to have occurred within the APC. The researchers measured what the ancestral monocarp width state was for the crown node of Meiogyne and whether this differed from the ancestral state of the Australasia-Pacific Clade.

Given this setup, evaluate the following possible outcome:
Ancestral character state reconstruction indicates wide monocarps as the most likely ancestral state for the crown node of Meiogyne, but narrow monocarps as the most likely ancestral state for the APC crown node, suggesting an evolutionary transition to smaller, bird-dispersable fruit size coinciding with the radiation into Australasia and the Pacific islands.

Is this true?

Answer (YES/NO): NO